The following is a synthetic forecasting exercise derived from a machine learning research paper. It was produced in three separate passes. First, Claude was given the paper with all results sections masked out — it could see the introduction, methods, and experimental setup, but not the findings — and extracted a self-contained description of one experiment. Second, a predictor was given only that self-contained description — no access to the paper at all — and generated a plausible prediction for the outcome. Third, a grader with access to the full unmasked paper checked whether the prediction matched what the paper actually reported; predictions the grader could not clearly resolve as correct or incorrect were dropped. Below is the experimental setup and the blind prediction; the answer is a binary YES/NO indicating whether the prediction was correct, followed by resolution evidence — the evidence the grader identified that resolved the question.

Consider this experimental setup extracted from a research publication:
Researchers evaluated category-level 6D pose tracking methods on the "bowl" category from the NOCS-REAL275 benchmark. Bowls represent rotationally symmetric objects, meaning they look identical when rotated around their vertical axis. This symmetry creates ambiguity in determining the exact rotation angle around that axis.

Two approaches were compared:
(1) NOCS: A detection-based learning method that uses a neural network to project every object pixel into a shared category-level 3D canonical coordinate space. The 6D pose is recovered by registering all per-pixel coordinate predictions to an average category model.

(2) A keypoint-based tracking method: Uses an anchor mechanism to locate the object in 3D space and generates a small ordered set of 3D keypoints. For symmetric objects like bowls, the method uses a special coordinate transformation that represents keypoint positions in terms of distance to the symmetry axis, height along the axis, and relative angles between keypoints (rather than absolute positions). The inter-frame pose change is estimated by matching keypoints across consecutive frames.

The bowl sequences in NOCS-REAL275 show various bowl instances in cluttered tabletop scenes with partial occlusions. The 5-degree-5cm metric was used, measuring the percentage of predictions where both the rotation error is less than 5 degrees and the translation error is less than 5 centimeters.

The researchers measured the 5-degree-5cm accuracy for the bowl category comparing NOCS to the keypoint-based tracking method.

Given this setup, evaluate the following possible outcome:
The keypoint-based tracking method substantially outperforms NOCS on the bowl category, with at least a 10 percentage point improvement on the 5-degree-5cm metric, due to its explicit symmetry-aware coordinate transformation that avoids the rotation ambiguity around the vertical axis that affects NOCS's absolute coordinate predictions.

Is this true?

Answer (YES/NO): NO